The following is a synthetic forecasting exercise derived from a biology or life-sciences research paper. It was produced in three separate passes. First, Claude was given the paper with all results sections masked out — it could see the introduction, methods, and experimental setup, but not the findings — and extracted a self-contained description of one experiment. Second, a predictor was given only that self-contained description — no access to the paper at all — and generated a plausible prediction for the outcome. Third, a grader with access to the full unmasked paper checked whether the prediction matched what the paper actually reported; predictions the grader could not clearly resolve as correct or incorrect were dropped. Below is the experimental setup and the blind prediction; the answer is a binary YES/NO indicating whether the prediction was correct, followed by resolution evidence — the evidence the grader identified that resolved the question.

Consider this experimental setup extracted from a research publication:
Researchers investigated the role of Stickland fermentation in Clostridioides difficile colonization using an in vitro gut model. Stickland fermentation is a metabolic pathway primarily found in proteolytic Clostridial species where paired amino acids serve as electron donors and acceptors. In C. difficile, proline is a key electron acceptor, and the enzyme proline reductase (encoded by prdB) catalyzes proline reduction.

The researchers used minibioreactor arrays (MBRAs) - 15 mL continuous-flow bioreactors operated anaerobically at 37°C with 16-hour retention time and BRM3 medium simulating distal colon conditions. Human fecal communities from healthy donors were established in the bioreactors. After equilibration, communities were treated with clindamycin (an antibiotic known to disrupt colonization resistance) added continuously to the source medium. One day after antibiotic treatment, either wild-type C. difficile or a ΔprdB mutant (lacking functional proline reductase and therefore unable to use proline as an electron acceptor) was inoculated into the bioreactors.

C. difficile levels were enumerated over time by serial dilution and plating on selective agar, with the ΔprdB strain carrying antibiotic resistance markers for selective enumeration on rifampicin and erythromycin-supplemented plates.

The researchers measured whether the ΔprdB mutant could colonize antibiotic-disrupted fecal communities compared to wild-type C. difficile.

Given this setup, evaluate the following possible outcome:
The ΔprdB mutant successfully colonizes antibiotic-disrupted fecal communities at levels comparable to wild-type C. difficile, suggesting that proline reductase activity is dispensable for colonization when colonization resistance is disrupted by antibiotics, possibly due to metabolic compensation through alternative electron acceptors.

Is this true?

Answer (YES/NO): NO